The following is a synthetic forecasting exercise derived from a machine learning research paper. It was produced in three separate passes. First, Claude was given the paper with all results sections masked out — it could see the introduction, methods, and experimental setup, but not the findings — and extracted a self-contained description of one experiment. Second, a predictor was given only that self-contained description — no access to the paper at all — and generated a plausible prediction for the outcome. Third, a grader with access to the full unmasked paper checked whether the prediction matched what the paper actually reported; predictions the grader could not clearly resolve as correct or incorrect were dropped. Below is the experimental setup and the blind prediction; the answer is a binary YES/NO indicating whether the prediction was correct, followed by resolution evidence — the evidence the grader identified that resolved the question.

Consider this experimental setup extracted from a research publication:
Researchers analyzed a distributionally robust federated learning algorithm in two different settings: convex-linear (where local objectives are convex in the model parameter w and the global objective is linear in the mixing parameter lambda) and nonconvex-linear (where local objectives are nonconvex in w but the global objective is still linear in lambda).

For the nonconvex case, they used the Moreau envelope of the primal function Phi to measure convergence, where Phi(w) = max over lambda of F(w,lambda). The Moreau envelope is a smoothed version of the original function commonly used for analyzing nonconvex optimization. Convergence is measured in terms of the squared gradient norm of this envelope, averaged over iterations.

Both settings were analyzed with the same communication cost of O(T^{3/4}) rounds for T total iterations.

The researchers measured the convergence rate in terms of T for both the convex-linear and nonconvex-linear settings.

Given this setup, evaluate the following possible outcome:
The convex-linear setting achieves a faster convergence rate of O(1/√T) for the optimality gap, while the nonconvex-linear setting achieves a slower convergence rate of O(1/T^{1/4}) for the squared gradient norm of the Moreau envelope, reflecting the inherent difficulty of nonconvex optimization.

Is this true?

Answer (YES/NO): NO